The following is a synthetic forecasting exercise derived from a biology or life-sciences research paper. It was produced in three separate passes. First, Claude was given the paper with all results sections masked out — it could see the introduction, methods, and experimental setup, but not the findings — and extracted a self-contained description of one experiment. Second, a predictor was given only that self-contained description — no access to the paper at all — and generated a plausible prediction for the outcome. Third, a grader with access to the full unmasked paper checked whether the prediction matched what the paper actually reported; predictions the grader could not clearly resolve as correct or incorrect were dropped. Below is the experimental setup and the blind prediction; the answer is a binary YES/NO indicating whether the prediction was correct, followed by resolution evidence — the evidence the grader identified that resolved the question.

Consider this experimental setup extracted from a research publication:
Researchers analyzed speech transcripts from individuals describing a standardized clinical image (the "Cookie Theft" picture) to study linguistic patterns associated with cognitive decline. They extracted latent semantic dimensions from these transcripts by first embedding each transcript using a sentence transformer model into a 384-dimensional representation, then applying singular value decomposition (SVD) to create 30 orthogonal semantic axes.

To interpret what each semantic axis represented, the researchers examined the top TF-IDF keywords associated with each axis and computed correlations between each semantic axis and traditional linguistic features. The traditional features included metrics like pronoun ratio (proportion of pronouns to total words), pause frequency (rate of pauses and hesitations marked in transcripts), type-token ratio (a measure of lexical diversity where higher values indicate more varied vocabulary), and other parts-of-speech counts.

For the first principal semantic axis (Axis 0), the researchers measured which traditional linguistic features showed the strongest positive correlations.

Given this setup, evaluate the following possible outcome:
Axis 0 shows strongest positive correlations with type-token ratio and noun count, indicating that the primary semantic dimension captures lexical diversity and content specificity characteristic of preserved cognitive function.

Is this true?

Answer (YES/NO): NO